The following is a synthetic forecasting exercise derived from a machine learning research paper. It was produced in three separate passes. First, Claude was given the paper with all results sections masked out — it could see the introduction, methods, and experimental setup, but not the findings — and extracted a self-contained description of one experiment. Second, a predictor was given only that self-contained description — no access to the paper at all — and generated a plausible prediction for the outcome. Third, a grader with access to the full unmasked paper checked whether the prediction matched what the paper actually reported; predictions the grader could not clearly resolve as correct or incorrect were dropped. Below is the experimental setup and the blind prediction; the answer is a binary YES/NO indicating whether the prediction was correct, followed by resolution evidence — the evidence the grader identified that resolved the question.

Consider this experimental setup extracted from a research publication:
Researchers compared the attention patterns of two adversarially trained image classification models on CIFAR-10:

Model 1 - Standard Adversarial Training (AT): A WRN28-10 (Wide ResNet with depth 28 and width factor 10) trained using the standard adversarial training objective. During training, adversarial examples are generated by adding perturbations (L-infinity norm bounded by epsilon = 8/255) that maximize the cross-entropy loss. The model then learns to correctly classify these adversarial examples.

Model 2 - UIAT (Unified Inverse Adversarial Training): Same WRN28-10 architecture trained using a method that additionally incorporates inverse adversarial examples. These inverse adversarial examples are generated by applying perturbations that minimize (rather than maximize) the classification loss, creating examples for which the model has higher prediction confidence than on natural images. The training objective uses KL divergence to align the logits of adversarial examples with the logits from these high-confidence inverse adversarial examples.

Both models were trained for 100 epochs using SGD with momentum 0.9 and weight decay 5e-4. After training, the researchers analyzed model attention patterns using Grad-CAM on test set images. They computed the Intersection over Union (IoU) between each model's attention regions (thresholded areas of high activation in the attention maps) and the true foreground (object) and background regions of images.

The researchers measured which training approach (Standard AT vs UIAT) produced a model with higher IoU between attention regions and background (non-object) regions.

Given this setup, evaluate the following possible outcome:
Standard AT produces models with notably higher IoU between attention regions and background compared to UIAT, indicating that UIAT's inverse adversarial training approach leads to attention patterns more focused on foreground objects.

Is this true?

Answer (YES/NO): NO